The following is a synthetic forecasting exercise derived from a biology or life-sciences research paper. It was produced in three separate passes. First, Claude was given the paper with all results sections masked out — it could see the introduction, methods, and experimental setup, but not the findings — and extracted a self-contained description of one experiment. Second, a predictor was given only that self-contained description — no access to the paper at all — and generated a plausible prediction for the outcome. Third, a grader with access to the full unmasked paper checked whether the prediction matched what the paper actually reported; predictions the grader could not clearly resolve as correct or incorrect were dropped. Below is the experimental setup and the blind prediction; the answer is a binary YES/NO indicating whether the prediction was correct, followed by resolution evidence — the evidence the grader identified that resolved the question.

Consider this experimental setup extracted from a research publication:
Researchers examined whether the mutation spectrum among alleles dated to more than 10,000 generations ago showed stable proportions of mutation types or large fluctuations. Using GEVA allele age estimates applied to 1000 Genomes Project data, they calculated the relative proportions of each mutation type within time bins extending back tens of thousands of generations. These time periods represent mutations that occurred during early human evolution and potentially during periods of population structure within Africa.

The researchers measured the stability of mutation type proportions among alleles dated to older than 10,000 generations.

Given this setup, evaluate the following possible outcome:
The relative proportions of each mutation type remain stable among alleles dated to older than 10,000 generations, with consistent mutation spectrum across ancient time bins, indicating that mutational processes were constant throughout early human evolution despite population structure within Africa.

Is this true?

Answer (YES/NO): NO